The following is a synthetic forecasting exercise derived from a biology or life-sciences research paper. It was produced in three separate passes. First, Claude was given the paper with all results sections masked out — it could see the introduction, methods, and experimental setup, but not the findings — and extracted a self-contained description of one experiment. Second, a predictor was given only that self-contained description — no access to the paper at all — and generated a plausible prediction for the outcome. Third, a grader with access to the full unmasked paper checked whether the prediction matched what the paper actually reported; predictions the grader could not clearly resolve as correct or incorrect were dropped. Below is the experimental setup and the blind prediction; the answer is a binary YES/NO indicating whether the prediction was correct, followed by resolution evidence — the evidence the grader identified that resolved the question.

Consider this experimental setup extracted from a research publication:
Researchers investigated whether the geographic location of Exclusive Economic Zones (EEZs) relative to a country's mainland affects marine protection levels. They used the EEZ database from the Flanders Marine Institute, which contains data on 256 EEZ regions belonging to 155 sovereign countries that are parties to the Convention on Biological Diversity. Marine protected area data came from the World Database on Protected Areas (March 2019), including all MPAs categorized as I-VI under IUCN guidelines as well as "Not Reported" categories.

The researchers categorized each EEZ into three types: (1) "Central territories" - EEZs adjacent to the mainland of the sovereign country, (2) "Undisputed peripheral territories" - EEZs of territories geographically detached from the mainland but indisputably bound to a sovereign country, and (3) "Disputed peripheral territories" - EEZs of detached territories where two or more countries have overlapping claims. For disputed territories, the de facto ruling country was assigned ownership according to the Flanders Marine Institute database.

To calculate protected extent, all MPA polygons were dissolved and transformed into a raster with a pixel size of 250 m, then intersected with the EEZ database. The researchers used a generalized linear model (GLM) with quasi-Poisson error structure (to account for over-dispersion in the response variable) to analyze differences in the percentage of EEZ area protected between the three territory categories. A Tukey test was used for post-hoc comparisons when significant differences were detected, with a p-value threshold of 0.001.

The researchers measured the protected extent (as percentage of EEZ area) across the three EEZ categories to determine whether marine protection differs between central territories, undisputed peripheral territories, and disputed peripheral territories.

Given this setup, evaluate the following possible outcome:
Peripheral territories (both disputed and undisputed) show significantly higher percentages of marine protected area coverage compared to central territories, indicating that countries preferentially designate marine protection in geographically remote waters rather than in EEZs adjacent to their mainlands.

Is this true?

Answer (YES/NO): YES